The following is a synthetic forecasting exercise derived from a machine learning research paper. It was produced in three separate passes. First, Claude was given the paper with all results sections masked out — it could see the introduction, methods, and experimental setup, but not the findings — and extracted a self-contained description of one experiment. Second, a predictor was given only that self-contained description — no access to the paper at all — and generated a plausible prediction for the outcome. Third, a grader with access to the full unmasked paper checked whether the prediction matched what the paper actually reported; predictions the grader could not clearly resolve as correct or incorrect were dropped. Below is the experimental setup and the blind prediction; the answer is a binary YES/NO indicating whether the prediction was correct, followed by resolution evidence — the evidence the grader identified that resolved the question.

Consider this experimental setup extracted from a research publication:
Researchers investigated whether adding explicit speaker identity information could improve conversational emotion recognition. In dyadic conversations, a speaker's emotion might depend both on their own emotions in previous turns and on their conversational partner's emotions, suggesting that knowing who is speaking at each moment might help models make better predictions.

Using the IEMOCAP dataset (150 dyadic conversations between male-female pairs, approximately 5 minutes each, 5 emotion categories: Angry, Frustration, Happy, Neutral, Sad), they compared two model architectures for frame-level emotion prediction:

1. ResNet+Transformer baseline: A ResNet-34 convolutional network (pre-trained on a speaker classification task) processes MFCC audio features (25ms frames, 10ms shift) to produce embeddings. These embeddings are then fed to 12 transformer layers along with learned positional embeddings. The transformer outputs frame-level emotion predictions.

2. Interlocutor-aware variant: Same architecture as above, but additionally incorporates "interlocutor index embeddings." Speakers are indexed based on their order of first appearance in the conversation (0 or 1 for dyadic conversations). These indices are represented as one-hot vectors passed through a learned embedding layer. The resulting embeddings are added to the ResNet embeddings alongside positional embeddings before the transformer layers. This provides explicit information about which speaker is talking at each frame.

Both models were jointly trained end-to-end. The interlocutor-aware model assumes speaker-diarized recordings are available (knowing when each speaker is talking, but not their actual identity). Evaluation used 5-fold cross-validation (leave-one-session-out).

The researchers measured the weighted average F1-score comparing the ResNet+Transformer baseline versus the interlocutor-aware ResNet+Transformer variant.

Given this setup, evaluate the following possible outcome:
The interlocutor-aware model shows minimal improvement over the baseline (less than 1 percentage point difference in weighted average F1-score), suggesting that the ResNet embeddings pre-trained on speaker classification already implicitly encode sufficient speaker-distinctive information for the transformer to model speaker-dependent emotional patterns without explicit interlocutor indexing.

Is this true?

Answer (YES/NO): NO